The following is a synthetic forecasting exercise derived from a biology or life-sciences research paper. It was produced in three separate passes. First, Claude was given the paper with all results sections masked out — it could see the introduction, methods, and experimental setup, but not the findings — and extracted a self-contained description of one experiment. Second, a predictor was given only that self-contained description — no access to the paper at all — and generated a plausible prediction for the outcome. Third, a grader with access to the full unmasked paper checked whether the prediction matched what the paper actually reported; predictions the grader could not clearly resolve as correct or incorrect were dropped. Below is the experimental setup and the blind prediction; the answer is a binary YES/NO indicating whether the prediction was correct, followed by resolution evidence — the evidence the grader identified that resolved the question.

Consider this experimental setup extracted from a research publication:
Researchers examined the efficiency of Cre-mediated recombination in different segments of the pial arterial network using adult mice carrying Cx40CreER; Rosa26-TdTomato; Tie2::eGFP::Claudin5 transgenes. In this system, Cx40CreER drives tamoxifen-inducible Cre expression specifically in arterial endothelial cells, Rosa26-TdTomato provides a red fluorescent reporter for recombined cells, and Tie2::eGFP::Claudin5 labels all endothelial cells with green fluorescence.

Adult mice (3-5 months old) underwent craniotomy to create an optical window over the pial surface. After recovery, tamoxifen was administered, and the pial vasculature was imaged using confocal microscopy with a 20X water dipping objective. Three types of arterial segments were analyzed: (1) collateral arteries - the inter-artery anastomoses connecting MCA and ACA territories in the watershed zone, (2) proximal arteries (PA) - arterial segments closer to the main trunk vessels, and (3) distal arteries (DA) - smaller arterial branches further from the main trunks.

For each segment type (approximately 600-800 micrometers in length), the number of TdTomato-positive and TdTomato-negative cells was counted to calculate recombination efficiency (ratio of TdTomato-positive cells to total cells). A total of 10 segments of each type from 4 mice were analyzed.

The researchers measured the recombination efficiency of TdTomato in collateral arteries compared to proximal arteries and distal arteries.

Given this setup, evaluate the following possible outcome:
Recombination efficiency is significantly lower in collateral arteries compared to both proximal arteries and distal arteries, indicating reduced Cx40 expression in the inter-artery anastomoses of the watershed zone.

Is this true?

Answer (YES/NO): YES